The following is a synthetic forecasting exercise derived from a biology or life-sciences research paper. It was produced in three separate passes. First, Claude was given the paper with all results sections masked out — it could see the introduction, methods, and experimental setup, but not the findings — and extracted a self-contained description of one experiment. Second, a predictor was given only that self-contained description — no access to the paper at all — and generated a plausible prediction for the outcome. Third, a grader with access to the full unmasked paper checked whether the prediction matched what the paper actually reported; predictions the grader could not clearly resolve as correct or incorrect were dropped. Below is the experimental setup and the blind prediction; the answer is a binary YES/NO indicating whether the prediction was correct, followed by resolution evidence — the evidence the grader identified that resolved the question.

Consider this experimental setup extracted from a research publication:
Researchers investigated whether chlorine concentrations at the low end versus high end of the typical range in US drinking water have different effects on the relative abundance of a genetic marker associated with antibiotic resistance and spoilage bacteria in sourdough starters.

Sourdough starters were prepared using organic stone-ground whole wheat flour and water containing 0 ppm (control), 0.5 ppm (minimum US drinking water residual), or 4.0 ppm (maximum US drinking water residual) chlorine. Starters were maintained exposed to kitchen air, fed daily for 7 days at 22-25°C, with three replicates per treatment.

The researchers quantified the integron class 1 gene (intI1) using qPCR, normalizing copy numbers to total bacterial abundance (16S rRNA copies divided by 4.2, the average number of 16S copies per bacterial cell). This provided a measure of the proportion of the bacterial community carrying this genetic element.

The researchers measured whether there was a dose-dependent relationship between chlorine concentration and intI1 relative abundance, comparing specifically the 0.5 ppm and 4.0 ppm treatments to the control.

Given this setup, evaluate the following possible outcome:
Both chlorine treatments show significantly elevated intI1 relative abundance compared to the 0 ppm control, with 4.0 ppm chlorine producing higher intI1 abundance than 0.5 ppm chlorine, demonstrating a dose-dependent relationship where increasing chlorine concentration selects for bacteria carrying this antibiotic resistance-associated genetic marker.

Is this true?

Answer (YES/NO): NO